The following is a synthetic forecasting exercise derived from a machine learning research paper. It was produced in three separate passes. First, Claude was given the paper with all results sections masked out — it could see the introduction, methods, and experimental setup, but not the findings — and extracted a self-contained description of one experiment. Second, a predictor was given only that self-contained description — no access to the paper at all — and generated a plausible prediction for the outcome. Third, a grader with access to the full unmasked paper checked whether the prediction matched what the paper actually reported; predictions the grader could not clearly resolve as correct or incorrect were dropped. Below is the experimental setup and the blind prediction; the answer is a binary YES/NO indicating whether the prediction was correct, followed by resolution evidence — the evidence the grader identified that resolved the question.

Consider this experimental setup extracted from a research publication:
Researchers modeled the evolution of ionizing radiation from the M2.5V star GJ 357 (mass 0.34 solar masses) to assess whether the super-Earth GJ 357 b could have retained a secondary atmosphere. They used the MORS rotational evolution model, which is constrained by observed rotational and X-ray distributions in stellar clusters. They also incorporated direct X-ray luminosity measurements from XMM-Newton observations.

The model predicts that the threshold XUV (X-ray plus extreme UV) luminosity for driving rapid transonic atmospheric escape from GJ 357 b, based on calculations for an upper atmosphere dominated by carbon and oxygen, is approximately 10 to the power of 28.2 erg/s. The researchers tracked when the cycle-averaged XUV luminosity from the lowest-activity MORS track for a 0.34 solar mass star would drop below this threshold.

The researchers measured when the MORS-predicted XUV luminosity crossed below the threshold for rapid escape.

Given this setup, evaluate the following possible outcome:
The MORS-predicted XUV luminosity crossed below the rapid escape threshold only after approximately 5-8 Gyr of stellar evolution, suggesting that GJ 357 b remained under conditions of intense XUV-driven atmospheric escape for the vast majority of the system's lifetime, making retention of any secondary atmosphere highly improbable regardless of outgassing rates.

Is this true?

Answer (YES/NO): NO